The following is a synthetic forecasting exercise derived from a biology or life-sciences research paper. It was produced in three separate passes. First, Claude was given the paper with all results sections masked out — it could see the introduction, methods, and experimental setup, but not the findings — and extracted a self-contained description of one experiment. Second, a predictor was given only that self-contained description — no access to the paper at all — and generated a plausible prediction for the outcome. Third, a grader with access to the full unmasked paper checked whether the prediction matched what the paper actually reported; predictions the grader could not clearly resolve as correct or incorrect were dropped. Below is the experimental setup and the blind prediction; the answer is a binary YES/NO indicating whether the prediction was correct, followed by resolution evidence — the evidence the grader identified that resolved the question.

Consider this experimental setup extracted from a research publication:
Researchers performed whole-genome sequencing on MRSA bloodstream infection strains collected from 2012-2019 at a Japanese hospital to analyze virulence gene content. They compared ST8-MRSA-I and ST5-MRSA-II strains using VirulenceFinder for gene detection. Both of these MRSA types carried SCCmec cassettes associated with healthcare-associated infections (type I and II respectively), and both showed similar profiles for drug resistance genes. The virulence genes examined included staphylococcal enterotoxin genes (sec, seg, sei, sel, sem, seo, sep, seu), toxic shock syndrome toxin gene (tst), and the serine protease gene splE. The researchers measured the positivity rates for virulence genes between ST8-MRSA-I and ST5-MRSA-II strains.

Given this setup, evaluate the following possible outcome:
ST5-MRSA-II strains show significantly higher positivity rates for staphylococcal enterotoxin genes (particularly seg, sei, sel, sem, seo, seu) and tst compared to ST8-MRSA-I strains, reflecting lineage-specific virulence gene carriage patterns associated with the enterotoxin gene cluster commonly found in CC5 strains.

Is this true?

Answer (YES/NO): YES